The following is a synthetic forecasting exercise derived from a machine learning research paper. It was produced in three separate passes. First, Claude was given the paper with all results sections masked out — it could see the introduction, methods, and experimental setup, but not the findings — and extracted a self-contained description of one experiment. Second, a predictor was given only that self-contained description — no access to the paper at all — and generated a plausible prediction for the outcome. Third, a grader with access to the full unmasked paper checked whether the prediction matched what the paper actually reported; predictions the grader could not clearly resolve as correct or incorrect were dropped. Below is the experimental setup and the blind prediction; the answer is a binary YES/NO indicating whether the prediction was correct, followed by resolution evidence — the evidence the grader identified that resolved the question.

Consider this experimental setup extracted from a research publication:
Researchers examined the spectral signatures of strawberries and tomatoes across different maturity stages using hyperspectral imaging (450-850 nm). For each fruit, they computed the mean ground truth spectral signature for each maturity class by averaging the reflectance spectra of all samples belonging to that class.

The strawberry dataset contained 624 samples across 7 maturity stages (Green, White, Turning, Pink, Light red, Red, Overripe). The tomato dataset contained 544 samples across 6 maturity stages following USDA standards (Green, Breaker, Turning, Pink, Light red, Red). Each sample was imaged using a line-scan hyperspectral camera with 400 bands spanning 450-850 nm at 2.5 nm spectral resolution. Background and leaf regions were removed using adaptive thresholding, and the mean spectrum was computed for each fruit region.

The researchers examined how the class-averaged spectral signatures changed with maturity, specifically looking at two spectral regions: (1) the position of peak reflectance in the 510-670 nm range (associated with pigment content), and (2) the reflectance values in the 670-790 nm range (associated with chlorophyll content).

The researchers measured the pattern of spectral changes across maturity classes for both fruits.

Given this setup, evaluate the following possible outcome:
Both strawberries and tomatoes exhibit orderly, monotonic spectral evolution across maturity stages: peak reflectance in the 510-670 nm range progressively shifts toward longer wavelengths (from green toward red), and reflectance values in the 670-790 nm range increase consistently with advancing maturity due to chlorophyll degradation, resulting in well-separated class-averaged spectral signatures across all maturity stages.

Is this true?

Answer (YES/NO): NO